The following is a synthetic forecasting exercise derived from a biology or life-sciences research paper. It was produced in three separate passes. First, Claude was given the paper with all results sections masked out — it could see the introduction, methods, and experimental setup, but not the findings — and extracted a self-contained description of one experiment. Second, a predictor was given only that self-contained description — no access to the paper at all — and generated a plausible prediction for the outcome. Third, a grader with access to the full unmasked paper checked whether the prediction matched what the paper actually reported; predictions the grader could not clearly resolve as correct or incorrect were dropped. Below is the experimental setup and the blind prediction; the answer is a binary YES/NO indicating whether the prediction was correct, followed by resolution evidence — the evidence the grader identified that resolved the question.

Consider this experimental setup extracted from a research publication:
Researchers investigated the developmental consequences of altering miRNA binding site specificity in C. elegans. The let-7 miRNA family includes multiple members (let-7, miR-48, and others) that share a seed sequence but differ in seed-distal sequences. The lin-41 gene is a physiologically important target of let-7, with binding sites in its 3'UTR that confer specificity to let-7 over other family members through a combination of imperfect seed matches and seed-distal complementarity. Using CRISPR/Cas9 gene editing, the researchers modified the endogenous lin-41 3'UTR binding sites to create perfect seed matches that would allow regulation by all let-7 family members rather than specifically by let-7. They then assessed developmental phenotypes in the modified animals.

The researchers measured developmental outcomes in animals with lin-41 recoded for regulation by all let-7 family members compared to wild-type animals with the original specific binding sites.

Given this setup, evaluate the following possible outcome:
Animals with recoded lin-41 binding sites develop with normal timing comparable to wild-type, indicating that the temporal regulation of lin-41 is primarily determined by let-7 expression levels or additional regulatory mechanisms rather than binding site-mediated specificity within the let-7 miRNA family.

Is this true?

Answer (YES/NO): NO